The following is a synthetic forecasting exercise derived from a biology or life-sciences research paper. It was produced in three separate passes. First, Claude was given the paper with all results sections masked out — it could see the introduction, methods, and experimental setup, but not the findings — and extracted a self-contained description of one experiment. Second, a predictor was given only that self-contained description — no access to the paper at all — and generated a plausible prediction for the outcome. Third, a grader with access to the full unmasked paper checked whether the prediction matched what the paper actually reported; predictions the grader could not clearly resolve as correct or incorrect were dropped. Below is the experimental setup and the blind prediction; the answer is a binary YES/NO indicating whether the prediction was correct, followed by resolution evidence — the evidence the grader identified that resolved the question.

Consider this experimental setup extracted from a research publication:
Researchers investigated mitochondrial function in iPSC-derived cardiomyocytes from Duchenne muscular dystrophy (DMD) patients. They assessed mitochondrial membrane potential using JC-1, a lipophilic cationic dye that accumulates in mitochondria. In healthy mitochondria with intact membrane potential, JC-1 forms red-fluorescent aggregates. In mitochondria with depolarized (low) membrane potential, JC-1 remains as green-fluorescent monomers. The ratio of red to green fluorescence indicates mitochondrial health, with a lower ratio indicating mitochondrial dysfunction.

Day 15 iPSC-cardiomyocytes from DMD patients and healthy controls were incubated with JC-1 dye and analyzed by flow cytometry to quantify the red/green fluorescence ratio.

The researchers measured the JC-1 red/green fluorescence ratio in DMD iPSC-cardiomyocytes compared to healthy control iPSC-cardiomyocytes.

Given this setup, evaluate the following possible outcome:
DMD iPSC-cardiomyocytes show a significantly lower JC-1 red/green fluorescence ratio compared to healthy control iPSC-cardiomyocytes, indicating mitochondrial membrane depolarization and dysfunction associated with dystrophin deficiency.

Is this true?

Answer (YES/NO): YES